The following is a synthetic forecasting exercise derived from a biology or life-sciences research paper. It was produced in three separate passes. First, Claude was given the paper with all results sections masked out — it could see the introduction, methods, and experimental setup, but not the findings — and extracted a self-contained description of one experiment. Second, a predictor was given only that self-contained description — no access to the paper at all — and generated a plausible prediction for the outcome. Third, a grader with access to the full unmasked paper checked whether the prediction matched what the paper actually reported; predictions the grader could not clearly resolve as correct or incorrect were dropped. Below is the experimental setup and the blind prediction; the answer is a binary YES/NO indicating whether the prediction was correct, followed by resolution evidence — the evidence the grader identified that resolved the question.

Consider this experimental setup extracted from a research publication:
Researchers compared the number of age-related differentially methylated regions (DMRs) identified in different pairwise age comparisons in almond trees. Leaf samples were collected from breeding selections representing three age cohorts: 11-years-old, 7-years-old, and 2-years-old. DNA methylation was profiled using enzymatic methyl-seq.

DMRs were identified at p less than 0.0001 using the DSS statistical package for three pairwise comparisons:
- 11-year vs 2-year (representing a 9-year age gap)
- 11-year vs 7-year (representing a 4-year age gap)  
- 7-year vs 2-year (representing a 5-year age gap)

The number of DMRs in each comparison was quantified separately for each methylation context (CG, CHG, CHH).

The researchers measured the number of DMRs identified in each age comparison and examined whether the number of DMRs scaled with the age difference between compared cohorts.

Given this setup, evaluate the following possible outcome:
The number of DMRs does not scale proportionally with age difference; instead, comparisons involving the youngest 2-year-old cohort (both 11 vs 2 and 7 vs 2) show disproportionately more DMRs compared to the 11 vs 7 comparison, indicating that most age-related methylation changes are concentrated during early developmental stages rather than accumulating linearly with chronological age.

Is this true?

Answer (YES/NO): NO